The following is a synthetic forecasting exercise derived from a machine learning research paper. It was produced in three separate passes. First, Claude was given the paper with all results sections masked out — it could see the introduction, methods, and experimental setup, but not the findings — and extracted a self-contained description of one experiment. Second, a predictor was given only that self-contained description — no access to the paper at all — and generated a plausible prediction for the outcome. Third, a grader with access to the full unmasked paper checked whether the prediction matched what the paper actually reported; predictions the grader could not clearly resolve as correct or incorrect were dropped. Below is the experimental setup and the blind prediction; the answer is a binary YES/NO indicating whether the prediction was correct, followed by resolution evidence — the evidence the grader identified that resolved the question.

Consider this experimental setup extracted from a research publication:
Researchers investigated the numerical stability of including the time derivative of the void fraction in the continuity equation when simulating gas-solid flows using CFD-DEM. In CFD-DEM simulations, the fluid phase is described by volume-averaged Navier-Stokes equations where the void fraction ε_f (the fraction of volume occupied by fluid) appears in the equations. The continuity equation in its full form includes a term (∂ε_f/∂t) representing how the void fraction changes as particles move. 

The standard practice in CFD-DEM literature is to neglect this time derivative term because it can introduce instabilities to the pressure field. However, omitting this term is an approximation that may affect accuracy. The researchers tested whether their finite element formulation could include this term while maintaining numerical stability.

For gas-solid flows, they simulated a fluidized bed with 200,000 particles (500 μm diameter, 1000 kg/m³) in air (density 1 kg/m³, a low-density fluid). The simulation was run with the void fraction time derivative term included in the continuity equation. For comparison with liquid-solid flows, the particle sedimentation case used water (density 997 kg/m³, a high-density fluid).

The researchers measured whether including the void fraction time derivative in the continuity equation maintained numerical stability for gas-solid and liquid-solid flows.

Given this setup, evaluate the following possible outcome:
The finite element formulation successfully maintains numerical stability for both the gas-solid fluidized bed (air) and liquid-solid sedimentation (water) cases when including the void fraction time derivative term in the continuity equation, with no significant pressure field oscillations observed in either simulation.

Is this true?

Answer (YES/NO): NO